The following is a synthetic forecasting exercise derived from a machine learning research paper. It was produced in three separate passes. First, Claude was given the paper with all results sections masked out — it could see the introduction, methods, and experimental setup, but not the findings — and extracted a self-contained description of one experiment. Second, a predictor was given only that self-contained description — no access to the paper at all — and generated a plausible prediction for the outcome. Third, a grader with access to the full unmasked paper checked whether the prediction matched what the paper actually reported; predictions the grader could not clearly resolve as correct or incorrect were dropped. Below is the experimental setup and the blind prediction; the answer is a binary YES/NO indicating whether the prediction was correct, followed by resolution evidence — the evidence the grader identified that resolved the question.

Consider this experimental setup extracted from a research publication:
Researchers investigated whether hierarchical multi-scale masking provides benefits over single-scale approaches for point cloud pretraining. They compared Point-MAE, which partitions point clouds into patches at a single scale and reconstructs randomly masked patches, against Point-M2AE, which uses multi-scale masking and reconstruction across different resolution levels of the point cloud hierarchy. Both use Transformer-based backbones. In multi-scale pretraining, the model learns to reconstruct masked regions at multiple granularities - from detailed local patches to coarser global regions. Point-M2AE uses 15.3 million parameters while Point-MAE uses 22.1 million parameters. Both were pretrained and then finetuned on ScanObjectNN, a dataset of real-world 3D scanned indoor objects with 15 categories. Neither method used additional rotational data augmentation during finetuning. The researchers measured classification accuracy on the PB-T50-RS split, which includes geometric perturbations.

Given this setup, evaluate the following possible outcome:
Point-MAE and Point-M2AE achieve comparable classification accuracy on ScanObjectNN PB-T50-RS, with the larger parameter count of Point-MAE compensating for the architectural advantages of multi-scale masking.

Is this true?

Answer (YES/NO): NO